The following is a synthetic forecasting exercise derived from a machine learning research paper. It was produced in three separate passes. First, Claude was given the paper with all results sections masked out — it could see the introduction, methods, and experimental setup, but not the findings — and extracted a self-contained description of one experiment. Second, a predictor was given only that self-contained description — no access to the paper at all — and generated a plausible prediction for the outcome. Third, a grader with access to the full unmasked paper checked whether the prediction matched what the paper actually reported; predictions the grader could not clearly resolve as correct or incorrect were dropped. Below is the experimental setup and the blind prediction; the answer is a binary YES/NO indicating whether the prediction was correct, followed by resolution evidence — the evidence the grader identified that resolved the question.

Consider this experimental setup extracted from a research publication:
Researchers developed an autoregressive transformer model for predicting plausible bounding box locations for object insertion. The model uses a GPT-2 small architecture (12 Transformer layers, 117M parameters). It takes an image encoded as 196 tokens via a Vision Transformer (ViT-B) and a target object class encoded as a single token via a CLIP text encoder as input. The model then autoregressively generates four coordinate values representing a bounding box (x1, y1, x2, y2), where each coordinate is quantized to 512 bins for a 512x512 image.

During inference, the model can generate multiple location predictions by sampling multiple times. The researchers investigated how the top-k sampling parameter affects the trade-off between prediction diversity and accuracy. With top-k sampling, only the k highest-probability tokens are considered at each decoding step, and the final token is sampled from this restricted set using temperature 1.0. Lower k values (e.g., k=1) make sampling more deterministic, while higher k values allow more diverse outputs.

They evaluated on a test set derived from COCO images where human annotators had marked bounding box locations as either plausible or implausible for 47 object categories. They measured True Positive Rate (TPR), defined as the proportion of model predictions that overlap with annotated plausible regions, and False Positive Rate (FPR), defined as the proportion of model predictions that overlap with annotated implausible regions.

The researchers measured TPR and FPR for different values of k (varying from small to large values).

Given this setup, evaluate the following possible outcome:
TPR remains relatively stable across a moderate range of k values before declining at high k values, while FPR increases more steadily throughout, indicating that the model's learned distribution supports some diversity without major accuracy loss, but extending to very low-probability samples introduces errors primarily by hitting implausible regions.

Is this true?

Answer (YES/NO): NO